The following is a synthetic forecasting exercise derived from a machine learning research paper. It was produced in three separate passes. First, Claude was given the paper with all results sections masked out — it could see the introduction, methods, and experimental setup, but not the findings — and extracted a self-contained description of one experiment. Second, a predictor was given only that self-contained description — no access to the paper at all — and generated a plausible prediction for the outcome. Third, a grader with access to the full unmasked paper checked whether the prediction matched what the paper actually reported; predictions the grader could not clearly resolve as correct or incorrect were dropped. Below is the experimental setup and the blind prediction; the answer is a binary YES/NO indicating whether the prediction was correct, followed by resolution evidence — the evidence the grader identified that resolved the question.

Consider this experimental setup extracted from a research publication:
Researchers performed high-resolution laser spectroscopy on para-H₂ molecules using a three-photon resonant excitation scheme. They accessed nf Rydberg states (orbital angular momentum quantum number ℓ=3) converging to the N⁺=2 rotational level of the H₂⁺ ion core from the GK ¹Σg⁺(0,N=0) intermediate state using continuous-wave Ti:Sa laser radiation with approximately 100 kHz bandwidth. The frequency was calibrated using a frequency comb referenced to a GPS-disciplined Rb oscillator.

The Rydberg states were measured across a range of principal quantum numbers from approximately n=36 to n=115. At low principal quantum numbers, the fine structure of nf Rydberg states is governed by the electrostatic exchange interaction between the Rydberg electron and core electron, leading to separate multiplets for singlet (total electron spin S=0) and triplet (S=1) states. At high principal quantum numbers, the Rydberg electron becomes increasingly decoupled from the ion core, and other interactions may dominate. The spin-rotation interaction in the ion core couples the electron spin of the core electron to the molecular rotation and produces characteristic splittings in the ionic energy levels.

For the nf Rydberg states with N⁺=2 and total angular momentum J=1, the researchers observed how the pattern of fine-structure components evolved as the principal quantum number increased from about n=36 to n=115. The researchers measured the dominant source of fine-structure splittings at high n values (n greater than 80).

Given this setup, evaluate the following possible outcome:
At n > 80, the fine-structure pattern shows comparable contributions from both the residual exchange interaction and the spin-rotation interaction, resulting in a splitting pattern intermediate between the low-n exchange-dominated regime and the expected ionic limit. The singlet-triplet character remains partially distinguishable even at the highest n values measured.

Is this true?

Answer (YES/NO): NO